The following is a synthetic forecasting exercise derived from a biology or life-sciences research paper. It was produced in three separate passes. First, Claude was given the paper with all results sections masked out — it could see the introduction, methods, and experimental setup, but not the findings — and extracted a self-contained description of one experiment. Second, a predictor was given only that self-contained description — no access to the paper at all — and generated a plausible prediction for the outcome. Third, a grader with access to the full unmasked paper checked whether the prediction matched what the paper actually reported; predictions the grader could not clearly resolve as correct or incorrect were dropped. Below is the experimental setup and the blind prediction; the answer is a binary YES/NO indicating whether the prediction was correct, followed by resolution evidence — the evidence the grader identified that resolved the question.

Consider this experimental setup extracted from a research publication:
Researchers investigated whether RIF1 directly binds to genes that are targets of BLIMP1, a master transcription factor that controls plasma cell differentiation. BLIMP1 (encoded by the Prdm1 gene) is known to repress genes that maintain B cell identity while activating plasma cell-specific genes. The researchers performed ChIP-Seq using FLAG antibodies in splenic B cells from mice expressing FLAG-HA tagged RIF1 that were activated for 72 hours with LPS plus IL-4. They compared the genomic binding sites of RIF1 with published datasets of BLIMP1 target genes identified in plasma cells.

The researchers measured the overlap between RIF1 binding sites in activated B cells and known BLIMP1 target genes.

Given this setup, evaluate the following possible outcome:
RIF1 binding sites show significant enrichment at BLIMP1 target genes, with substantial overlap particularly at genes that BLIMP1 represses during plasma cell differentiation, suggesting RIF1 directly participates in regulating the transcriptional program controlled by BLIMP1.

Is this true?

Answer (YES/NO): YES